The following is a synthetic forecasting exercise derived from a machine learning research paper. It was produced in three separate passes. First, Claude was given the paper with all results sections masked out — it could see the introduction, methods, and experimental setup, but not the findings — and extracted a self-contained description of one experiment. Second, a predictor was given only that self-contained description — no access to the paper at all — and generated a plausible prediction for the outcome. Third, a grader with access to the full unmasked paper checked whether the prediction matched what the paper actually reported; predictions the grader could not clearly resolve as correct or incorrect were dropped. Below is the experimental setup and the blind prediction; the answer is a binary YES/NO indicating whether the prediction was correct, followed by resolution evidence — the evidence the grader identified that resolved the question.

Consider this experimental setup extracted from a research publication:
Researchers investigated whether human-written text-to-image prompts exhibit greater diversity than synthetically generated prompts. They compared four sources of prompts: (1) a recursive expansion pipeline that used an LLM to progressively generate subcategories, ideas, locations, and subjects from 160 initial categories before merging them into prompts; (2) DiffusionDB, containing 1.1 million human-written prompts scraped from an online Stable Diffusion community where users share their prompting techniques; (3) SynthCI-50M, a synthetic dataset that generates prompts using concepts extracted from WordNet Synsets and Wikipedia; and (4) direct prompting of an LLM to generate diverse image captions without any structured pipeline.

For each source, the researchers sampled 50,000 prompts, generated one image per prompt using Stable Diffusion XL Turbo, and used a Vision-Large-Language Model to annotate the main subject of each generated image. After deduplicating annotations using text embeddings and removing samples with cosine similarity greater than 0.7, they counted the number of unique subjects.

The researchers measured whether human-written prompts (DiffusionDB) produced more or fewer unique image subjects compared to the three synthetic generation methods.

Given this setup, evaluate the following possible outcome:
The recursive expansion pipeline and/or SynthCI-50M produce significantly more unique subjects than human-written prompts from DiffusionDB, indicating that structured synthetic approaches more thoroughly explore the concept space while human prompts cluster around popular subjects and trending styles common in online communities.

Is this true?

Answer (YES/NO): YES